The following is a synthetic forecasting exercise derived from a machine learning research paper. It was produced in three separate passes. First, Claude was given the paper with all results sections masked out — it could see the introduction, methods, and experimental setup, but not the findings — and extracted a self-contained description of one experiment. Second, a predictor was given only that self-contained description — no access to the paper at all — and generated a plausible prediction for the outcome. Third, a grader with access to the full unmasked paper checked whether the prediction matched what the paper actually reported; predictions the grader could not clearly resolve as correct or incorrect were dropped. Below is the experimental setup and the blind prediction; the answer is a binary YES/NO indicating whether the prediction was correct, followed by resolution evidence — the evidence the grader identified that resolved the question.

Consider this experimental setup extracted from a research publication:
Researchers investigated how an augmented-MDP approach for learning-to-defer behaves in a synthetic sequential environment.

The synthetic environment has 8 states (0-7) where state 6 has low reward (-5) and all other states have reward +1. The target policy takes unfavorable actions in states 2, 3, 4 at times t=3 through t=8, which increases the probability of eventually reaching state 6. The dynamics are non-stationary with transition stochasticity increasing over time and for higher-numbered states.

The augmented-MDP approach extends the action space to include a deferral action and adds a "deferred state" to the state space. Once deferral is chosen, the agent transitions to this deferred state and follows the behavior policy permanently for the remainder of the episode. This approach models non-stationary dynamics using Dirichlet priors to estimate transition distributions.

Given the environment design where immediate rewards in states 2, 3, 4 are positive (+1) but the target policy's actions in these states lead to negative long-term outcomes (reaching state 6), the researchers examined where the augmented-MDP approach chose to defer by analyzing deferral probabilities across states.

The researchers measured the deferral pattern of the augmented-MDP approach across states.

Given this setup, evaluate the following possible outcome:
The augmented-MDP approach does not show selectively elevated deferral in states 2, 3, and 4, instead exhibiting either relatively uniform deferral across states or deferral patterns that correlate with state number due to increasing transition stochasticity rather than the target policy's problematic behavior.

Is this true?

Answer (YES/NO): NO